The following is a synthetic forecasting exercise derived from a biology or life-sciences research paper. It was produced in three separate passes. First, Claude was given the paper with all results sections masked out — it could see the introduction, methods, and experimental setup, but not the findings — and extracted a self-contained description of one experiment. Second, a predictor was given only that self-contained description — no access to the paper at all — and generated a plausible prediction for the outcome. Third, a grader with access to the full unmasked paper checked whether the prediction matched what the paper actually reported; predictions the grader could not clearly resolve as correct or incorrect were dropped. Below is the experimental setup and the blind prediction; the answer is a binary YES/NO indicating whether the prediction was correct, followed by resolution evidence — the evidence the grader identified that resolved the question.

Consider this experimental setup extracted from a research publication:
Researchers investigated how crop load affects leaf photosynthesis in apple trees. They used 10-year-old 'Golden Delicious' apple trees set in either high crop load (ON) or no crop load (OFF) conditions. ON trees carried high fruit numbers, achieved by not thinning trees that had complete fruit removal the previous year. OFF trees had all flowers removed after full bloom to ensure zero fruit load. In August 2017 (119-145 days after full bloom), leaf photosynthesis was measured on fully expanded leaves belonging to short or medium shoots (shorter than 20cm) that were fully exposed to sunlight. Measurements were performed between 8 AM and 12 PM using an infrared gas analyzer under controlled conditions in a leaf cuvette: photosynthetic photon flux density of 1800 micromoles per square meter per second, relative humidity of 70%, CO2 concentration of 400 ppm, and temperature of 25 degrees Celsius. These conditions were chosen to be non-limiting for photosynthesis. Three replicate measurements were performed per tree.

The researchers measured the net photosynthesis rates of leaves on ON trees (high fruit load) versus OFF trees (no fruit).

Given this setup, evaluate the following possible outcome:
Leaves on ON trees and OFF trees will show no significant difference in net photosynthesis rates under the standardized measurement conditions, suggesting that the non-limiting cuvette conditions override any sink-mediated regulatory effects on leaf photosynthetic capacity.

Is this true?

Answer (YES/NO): NO